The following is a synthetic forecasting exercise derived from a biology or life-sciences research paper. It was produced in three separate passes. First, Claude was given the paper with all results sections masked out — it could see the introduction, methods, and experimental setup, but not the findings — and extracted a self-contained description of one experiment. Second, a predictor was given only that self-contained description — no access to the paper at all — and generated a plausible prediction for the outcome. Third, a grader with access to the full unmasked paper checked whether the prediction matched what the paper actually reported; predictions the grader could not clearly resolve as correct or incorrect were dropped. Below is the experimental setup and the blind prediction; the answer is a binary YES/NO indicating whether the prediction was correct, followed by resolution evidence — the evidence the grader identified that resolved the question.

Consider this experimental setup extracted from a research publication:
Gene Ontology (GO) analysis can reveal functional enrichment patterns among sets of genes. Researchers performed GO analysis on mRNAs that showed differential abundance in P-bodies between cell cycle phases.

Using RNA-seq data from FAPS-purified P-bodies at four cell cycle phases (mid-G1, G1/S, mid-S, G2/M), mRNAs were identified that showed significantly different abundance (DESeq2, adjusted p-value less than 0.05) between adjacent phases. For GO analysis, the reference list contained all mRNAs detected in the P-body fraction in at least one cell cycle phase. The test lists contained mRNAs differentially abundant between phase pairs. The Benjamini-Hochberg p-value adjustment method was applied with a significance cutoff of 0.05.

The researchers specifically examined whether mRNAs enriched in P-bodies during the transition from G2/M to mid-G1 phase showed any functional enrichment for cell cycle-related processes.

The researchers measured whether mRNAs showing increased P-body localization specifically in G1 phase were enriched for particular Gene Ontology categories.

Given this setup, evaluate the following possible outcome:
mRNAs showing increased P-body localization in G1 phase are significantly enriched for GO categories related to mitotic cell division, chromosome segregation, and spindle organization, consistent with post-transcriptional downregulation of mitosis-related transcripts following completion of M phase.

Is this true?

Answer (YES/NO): YES